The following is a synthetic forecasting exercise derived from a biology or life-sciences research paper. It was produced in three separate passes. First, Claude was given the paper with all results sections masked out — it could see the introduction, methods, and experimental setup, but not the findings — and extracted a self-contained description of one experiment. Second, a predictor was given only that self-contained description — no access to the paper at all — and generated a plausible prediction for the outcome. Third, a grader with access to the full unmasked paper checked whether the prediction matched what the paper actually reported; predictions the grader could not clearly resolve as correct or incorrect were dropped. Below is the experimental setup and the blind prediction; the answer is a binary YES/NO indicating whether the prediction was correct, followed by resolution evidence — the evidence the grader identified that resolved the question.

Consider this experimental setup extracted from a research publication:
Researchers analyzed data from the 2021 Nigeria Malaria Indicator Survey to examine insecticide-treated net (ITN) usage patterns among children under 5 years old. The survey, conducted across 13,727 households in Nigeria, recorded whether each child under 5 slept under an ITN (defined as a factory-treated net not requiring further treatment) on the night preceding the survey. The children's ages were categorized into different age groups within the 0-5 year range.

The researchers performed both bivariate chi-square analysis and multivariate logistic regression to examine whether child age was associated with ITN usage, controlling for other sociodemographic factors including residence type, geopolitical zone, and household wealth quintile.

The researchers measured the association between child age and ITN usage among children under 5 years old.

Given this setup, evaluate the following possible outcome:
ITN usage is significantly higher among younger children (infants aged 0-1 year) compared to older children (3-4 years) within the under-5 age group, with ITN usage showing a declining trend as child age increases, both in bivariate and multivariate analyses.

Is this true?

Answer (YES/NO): YES